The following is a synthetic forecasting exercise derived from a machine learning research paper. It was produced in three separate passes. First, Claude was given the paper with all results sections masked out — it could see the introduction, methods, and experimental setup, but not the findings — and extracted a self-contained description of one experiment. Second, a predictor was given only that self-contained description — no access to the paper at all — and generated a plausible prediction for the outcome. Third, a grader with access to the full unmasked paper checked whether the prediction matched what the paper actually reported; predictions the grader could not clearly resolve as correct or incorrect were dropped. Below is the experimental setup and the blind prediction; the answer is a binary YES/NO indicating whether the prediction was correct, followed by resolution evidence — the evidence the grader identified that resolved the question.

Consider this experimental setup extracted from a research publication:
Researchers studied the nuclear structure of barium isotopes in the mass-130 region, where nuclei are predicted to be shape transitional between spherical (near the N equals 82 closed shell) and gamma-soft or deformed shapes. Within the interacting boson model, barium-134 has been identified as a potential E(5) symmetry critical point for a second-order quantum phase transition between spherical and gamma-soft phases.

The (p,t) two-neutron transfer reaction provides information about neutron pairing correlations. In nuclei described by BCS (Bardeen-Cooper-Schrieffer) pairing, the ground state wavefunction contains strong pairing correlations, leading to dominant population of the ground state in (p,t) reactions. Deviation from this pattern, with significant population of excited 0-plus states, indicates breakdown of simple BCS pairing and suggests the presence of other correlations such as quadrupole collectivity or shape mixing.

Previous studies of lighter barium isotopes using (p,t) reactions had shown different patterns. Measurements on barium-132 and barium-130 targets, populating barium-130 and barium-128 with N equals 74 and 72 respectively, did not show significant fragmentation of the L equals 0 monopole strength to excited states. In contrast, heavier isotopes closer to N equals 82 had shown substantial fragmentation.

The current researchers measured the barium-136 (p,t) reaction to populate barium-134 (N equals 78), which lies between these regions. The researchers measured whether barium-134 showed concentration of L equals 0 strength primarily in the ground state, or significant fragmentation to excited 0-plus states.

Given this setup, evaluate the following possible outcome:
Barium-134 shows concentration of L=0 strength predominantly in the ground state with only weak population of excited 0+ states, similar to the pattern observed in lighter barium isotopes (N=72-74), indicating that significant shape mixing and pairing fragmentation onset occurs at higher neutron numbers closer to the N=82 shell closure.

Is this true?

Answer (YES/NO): NO